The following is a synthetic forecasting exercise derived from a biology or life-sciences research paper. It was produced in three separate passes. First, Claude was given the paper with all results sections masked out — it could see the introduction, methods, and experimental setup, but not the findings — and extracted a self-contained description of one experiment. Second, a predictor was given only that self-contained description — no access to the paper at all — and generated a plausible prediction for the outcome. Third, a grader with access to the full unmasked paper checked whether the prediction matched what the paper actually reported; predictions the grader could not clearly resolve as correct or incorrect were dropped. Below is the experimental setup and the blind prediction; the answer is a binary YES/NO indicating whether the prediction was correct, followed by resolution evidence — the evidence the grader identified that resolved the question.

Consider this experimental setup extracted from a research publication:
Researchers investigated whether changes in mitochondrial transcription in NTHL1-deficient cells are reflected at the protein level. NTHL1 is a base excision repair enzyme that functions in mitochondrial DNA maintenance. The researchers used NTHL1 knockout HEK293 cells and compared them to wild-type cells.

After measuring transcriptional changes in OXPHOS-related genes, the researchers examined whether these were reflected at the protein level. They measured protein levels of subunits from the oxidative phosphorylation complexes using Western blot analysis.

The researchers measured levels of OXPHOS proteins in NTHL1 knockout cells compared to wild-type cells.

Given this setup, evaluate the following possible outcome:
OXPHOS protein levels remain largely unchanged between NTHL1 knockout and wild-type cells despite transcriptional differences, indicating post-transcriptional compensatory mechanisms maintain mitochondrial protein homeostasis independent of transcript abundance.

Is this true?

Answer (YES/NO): NO